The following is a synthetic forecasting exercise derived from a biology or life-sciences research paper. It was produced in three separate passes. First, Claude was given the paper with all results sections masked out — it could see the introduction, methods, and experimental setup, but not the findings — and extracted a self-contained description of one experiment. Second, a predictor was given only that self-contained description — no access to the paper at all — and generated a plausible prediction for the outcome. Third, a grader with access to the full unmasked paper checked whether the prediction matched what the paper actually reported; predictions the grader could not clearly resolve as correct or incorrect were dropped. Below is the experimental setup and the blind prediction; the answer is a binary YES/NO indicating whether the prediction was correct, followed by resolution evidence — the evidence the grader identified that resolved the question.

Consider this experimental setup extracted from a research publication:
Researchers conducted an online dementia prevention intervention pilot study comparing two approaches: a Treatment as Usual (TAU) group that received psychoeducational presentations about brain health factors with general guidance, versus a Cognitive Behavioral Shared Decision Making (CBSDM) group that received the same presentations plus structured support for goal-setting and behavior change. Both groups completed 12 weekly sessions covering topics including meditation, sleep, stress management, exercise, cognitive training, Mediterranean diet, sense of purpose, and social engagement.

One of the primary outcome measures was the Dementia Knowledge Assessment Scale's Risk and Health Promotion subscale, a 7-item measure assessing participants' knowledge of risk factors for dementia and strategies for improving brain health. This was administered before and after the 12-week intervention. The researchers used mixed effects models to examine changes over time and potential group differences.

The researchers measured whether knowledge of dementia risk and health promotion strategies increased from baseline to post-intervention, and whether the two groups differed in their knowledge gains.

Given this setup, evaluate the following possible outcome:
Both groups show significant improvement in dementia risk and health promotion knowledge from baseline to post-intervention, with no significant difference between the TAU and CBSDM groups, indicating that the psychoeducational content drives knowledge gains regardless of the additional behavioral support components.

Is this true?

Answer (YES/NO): NO